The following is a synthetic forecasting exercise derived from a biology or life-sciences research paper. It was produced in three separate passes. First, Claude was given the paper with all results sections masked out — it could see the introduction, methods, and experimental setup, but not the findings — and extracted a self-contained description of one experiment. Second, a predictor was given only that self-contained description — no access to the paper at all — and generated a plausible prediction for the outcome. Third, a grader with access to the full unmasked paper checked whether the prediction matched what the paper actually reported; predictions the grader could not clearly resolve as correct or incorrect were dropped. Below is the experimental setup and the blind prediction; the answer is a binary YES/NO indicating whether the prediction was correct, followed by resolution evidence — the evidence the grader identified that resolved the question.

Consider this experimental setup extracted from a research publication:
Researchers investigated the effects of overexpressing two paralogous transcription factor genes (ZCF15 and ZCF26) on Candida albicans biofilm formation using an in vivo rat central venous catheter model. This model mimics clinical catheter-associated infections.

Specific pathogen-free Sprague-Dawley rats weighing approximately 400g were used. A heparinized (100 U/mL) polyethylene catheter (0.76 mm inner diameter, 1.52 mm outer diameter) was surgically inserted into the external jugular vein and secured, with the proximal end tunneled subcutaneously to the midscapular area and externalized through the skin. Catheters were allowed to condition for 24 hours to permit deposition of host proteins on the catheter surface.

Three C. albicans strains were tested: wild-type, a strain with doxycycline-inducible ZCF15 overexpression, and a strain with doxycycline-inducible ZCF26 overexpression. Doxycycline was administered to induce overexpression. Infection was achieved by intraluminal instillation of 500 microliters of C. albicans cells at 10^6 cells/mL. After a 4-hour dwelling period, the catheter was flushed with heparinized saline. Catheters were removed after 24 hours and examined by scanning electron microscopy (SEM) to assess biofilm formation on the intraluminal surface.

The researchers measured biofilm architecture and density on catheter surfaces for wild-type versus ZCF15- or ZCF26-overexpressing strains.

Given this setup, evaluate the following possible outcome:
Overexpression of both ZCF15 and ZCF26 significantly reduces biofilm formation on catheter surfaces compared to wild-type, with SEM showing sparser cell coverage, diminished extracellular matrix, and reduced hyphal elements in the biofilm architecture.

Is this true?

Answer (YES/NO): YES